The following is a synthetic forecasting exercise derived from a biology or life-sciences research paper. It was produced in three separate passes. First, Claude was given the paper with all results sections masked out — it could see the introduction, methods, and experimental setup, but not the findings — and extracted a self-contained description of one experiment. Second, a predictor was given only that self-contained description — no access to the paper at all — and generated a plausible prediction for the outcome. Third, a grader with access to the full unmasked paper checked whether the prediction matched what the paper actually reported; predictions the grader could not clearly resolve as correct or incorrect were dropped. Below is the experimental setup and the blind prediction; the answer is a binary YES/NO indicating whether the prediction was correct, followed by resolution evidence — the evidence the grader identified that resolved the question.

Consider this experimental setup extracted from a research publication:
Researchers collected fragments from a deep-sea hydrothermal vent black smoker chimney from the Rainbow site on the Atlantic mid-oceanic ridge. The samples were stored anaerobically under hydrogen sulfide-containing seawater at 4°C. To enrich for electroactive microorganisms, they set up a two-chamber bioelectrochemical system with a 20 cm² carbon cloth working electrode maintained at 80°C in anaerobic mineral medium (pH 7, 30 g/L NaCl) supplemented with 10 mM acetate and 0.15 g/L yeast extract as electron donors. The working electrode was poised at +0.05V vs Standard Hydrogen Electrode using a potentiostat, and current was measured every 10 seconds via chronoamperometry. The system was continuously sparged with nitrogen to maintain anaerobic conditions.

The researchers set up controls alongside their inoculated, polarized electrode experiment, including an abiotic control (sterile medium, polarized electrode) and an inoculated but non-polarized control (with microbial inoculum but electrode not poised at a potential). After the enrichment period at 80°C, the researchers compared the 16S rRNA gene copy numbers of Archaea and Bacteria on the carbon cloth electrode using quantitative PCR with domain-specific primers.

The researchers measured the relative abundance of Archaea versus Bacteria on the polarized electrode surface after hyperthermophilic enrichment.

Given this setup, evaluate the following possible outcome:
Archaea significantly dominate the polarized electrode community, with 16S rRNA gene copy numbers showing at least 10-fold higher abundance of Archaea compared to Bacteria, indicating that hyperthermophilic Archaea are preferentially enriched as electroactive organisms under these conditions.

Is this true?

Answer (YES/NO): YES